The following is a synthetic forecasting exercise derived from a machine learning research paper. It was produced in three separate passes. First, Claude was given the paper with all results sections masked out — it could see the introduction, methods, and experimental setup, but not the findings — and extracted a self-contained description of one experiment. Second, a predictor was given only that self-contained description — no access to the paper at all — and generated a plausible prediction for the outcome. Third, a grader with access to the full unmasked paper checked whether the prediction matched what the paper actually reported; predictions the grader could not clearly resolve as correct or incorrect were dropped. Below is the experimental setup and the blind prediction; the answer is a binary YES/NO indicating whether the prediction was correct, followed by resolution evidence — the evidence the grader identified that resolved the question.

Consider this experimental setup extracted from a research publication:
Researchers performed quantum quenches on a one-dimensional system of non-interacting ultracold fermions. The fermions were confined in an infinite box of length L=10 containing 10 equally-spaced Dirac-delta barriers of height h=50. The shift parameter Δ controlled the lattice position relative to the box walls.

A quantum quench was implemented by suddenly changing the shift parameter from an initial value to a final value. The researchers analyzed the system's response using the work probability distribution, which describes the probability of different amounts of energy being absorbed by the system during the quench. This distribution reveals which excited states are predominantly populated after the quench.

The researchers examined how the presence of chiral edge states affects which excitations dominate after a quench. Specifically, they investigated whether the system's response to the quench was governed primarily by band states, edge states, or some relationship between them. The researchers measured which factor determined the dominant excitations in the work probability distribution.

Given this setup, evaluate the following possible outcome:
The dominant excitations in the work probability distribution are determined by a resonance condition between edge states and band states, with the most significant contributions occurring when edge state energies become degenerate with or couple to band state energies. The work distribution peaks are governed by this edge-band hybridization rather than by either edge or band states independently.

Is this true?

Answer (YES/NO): NO